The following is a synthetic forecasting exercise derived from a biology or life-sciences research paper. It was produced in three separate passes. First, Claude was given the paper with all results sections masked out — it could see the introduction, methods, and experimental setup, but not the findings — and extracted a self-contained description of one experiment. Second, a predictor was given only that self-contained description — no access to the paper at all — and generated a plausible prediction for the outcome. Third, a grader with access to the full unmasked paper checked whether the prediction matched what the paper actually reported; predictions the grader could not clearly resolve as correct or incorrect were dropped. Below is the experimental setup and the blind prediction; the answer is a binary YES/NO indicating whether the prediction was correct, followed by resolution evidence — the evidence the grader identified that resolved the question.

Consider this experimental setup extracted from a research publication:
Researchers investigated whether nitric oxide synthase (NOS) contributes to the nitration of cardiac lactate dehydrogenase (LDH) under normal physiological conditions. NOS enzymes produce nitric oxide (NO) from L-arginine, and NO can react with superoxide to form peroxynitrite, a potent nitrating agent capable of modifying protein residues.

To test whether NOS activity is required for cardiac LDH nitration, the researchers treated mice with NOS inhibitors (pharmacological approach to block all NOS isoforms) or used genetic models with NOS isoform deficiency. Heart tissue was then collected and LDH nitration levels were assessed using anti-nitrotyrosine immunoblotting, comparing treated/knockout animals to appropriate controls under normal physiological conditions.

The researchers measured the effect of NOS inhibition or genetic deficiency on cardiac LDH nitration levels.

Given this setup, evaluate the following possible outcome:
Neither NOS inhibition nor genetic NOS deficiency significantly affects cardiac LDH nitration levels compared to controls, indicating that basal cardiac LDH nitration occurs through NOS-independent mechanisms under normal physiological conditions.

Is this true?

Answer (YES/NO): NO